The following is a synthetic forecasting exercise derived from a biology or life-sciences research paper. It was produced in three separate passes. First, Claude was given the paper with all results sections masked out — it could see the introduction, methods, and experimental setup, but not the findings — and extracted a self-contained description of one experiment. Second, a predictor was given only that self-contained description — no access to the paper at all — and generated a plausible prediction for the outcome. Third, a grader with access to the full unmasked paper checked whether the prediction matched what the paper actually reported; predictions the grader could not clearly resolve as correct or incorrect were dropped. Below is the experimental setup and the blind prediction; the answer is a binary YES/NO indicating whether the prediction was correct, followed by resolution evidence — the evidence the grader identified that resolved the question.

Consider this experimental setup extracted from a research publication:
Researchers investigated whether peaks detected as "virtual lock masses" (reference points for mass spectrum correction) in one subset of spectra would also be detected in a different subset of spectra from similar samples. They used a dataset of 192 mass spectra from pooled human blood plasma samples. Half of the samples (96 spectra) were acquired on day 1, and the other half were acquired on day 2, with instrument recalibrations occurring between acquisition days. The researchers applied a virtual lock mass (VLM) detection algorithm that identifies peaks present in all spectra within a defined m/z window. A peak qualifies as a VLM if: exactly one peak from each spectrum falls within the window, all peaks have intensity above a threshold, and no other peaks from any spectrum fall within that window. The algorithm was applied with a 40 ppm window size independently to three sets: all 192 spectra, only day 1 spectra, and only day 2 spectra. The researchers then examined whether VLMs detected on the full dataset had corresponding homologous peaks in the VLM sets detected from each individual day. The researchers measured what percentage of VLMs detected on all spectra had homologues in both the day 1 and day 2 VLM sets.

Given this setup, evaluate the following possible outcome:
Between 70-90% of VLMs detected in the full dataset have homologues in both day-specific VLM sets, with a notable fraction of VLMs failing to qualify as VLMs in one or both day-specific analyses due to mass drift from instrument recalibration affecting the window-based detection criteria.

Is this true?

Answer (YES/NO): NO